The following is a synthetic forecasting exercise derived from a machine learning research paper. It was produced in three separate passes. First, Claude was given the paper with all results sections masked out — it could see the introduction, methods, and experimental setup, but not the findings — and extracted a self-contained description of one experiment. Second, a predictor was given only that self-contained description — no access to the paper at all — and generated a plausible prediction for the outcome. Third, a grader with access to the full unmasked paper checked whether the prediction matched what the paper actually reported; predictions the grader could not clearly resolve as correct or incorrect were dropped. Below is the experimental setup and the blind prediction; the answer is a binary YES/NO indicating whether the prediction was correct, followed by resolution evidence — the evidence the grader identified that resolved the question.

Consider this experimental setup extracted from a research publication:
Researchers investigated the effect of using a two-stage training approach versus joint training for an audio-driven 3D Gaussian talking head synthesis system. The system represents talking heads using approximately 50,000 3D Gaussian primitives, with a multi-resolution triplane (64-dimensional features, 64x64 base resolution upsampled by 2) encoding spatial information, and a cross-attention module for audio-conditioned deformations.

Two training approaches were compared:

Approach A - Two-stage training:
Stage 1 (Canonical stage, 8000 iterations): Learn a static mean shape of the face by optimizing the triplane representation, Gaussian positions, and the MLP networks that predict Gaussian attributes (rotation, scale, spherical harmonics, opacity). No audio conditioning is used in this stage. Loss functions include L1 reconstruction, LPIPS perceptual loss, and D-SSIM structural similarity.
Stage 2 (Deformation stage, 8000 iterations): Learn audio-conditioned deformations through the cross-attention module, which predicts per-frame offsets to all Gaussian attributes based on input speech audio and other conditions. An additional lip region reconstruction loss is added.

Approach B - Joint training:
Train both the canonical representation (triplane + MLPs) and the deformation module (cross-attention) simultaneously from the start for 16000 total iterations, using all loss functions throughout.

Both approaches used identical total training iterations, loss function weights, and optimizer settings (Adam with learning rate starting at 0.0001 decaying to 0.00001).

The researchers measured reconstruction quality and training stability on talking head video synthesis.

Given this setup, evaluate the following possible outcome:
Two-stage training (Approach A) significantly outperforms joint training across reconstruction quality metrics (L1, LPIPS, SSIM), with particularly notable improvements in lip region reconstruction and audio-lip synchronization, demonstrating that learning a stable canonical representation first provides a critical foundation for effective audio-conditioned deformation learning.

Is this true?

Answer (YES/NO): NO